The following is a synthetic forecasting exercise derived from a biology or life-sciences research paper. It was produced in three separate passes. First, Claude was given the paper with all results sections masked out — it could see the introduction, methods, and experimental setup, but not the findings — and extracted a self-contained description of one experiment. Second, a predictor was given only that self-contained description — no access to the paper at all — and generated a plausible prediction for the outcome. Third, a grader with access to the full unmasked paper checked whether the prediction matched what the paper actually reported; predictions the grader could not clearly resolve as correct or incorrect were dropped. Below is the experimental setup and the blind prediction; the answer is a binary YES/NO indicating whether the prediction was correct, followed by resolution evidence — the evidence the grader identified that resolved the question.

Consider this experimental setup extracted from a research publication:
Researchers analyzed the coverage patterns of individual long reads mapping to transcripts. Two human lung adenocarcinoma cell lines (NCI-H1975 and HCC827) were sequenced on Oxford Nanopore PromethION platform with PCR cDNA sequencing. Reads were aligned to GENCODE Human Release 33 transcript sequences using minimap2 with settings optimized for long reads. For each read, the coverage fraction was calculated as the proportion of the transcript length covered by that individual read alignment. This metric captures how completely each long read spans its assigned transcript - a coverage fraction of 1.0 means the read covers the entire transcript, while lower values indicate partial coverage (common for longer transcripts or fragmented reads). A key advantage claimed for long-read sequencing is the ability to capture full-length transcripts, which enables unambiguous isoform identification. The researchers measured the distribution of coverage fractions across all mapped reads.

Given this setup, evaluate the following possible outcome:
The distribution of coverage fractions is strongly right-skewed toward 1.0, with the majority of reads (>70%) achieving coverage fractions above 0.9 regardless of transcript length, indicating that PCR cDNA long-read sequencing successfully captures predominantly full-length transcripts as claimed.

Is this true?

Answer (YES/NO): NO